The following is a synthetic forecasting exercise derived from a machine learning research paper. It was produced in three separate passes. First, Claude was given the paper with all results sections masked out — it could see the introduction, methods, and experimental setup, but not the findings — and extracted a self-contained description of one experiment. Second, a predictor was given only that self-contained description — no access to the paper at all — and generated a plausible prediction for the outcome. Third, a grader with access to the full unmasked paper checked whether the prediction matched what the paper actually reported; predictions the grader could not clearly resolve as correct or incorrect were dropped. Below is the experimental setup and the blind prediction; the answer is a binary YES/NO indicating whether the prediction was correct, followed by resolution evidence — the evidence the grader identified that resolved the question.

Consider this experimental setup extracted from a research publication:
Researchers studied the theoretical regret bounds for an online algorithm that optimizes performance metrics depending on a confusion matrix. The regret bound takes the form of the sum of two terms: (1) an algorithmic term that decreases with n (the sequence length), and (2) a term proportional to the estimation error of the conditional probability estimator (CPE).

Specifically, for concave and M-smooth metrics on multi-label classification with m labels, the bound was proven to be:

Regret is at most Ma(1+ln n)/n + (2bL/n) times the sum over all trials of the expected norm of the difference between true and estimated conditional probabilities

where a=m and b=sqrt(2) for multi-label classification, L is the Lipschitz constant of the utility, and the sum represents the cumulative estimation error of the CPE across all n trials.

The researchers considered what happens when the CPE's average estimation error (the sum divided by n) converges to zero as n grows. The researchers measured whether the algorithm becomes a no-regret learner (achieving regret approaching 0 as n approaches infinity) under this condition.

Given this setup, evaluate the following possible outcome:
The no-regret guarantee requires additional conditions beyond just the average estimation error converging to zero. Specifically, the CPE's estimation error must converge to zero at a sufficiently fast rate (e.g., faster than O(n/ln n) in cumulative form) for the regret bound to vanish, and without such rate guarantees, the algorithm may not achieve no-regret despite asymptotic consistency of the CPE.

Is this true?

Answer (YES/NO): NO